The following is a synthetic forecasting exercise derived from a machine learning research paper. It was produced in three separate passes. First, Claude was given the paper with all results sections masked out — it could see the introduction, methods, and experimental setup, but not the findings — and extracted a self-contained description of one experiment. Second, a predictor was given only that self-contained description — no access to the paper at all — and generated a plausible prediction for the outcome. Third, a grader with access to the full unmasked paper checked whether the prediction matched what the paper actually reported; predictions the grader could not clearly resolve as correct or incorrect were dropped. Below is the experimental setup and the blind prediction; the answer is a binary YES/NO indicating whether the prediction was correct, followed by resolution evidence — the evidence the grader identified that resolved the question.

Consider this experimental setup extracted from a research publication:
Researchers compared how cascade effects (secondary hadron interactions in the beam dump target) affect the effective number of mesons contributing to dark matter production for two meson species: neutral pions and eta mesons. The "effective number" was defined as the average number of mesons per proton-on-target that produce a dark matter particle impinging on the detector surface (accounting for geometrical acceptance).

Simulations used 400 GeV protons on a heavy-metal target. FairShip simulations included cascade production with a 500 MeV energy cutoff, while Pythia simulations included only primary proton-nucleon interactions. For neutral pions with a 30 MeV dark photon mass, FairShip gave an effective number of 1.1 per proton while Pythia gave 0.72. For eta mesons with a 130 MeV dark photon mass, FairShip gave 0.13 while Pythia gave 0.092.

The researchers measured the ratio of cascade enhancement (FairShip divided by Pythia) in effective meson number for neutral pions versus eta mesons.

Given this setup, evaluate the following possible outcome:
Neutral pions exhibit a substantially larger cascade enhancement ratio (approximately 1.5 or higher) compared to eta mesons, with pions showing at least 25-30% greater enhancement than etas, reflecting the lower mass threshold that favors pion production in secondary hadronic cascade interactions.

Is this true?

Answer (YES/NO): NO